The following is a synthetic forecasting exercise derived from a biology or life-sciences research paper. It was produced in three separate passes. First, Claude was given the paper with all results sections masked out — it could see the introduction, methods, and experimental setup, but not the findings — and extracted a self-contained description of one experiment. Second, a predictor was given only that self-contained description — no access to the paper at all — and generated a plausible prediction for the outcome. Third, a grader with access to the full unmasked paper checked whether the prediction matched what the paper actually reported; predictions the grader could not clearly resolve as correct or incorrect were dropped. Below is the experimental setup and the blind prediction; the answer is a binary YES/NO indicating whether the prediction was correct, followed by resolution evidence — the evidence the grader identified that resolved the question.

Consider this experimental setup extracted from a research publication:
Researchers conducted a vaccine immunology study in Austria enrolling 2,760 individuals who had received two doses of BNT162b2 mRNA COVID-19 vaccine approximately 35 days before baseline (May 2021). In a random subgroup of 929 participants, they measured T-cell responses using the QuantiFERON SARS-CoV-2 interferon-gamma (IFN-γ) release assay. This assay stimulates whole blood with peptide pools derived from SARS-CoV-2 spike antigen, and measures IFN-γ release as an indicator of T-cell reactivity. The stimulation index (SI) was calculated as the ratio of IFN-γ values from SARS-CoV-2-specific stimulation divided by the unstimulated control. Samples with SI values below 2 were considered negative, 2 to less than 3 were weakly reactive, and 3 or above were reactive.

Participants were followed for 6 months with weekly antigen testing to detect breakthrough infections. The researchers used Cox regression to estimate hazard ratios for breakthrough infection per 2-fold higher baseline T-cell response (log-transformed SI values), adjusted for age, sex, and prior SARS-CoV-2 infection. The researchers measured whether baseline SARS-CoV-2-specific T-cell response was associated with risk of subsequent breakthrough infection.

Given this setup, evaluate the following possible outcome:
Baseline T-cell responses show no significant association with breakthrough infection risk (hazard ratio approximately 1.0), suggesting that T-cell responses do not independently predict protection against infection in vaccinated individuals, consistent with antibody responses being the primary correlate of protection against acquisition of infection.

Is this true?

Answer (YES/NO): NO